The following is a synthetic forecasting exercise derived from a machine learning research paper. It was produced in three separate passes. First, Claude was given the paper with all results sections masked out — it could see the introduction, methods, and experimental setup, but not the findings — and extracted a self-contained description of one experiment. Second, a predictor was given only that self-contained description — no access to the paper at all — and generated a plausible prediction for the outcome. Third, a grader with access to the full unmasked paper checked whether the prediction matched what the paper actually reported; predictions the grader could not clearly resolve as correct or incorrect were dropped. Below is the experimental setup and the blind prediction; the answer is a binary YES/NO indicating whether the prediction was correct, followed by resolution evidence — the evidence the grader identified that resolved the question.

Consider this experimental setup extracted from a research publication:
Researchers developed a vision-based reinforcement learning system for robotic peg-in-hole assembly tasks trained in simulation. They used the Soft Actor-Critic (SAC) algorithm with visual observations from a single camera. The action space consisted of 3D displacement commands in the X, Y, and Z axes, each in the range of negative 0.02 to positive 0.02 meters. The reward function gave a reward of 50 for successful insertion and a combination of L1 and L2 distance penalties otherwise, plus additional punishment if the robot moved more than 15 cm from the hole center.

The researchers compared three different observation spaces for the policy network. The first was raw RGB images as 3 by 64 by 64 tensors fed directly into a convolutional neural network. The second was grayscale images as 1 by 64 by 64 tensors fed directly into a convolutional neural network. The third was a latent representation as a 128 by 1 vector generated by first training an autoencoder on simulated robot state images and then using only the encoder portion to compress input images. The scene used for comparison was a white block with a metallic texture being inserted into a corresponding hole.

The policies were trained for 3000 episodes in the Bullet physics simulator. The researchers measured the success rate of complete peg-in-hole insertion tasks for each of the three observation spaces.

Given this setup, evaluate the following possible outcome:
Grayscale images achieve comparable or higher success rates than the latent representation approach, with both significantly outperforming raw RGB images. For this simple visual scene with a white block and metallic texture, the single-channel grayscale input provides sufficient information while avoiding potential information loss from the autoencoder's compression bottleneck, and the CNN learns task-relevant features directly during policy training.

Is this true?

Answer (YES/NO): NO